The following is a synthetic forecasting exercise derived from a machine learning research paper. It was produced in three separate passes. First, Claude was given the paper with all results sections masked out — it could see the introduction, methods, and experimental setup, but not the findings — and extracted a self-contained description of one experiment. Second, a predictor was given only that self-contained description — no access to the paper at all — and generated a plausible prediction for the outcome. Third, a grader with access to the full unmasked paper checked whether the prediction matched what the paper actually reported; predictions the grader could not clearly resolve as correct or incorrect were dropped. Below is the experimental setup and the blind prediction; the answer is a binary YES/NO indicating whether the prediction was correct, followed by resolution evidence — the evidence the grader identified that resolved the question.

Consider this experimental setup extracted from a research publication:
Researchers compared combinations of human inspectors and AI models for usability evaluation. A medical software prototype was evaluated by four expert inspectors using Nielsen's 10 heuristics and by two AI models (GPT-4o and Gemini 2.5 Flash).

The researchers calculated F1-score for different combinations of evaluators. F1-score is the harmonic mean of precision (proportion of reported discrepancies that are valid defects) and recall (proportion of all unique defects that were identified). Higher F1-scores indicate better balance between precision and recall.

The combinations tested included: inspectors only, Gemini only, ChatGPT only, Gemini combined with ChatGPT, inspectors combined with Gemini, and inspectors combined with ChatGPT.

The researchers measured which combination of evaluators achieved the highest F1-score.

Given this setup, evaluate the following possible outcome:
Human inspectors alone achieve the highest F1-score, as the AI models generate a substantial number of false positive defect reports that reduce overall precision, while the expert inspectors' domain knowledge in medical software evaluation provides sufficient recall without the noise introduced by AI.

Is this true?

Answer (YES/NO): NO